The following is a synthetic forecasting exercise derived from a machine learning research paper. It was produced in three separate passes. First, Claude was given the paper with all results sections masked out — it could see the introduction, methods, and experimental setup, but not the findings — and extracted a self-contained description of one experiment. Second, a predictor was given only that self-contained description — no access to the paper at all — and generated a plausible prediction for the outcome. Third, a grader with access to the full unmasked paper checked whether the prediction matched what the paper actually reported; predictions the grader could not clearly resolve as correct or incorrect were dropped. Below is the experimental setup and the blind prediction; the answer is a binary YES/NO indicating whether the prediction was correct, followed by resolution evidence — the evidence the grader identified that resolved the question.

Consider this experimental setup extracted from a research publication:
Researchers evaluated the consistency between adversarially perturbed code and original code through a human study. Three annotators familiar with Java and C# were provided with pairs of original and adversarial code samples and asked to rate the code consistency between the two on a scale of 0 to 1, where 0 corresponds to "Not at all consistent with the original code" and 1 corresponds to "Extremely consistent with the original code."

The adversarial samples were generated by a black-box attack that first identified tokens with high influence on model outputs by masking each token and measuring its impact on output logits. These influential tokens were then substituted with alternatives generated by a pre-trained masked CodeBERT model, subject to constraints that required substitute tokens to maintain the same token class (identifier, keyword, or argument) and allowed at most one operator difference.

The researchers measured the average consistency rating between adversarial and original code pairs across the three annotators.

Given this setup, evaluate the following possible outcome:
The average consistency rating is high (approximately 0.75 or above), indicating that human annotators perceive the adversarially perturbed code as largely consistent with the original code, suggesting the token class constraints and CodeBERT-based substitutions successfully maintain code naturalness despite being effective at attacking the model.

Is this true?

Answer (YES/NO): NO